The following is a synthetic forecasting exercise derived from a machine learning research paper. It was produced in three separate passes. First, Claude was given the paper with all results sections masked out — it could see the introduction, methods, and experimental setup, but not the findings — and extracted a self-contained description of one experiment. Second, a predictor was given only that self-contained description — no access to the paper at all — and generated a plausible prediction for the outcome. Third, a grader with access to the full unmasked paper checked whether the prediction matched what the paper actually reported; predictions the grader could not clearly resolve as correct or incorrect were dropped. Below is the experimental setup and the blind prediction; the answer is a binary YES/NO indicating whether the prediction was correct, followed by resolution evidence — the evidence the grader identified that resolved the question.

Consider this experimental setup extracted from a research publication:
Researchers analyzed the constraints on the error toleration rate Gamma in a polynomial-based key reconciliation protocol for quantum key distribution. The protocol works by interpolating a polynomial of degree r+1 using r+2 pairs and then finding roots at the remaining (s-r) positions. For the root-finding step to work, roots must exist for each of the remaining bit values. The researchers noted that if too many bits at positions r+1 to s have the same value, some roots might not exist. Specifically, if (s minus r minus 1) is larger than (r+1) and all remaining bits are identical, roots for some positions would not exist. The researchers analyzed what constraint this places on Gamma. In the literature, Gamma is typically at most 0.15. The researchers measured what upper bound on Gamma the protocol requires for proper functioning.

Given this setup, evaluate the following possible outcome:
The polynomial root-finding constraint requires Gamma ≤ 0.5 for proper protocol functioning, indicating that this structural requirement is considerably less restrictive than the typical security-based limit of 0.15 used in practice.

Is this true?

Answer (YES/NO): NO